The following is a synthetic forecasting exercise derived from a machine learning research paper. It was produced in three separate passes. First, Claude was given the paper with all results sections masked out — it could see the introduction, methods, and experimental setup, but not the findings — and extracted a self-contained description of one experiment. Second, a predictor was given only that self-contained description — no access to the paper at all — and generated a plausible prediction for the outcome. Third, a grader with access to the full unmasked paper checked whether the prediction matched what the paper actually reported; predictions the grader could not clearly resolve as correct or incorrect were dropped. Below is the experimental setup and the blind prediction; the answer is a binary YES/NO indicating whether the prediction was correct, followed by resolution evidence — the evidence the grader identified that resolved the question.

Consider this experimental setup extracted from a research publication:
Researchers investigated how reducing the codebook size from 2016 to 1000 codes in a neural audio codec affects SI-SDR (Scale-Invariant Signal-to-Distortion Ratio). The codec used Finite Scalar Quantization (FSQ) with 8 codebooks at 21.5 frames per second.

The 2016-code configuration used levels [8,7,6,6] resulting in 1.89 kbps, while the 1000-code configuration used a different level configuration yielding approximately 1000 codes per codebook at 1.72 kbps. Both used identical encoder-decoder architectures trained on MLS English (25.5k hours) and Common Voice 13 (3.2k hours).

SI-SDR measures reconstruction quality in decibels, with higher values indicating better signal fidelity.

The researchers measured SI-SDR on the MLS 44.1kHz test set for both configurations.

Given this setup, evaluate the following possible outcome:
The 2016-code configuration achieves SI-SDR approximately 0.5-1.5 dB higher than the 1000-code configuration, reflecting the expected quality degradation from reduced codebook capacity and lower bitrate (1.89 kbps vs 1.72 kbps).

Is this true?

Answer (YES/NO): NO